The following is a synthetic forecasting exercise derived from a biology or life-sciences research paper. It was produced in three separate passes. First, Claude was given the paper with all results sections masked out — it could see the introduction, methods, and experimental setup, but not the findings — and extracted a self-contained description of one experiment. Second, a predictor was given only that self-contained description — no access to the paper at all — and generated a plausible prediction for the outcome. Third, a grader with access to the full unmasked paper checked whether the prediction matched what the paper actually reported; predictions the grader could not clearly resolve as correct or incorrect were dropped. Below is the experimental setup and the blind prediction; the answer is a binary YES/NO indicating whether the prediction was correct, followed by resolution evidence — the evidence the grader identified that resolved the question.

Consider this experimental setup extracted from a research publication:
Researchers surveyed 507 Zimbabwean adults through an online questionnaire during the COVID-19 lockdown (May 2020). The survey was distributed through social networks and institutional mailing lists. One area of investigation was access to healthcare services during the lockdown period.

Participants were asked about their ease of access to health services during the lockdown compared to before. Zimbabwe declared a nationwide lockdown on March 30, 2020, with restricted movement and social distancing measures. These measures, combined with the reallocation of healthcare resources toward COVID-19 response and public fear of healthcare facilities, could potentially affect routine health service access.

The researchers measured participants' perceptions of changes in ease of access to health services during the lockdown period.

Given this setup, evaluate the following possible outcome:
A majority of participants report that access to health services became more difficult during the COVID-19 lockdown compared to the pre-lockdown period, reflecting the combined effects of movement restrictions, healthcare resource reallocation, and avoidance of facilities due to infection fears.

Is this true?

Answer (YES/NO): YES